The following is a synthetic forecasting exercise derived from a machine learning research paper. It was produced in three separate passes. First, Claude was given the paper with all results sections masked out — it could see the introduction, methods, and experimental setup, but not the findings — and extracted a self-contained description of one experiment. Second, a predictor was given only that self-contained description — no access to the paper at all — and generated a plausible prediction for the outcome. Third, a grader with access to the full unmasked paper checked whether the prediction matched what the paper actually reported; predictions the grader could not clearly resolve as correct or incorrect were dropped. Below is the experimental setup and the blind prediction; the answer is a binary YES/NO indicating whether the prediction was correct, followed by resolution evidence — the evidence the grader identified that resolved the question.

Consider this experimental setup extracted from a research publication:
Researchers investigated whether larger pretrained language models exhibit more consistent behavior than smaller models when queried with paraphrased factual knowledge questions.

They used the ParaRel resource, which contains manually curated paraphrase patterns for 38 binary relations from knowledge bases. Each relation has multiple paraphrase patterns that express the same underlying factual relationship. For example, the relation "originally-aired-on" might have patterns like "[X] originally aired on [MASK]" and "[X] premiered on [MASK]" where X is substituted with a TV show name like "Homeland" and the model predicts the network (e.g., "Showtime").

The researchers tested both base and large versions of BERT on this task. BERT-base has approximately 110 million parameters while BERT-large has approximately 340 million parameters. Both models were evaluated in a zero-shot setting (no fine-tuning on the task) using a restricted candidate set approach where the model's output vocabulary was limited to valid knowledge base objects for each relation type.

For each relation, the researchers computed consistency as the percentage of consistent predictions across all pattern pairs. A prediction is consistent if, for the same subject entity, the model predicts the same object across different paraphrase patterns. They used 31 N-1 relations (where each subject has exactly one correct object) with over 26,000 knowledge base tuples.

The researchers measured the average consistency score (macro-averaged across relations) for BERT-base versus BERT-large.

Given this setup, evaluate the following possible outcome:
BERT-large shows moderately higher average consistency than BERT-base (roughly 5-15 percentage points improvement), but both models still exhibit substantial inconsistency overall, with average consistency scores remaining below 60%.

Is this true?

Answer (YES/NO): NO